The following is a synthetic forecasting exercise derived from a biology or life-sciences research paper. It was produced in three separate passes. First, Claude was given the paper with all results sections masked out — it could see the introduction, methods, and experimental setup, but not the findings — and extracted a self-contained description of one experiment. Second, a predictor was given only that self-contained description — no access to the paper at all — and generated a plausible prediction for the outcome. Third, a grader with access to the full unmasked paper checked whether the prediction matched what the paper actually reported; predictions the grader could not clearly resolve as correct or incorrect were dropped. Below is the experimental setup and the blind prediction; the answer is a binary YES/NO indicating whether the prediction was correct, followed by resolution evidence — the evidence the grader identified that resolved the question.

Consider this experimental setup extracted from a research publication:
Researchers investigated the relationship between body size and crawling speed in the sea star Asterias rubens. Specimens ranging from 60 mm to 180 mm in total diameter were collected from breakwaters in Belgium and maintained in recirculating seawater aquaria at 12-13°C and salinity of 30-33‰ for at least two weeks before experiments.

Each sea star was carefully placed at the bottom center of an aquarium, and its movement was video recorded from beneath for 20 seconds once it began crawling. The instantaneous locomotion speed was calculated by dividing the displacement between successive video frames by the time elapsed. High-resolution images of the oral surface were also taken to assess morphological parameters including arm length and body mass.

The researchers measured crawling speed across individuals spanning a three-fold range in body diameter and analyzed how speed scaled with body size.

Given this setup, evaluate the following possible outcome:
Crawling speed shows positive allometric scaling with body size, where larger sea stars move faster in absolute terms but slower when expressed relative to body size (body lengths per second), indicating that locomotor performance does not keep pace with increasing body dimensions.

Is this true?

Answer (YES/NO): NO